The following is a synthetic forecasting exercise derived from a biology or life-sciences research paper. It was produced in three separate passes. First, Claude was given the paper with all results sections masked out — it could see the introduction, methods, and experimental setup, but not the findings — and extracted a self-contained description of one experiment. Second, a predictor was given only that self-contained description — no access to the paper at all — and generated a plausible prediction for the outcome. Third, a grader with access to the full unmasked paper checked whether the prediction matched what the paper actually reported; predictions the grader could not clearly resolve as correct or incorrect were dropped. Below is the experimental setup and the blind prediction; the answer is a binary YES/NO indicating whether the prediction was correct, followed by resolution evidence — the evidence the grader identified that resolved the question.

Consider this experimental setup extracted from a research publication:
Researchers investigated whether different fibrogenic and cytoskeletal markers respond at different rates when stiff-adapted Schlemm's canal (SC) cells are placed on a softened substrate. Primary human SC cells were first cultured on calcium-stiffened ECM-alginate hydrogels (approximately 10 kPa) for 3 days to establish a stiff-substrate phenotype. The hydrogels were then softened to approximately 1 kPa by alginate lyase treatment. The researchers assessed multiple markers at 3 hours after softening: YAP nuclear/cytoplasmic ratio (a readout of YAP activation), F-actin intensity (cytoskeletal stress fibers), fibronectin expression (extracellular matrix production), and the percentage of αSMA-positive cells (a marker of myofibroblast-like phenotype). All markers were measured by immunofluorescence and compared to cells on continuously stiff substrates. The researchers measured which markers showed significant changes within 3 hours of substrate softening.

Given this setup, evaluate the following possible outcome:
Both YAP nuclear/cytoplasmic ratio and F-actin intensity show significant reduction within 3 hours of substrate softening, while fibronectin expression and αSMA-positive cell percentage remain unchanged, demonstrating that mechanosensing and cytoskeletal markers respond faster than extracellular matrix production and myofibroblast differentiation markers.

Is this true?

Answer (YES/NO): NO